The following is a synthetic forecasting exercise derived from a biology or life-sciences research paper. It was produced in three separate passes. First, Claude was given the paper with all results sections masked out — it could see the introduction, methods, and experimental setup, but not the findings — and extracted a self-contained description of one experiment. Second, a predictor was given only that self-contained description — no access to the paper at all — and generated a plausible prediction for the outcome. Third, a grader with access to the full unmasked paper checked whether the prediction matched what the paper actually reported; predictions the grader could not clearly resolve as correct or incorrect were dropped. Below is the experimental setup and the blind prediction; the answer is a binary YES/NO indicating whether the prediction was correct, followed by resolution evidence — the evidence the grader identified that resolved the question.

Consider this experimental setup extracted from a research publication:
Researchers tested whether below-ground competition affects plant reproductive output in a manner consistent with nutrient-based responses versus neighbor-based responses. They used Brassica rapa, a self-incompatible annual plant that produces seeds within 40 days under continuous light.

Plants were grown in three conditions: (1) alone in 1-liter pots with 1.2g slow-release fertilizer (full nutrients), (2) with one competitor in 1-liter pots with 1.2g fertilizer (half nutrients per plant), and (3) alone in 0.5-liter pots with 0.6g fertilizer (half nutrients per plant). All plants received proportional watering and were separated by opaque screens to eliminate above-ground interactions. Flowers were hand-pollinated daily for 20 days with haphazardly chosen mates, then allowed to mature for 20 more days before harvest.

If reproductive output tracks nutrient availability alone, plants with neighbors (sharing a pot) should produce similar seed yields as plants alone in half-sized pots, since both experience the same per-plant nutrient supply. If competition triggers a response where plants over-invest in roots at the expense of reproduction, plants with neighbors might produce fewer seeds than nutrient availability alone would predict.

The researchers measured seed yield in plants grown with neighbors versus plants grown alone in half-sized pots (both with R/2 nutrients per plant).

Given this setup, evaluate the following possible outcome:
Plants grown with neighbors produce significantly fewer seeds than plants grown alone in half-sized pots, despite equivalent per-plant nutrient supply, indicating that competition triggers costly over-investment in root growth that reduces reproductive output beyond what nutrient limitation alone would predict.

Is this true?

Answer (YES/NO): NO